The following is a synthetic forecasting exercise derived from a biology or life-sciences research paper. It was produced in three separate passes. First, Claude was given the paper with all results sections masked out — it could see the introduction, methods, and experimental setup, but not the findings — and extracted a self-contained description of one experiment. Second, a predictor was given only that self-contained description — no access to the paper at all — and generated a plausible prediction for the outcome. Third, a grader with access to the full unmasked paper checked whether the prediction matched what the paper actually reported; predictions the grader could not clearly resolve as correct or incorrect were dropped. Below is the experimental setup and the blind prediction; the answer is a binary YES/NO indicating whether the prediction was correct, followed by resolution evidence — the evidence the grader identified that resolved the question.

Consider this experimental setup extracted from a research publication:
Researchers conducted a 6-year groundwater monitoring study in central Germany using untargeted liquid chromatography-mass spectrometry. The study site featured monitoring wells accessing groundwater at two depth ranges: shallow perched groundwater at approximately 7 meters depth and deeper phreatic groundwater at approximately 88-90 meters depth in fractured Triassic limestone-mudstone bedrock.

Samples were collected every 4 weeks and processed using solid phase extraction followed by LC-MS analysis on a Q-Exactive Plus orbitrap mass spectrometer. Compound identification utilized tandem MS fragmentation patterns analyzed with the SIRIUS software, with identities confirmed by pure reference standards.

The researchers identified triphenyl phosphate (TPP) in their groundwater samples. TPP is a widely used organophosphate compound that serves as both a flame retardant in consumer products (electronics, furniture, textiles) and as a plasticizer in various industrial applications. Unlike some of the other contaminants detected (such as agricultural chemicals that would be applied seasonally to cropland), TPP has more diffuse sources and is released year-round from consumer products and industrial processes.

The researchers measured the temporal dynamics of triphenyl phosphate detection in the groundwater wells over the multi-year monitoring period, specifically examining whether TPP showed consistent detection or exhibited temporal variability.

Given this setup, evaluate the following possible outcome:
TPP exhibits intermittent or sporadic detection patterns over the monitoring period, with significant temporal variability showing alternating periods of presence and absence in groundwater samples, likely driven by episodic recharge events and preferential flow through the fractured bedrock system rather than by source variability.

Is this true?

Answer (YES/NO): NO